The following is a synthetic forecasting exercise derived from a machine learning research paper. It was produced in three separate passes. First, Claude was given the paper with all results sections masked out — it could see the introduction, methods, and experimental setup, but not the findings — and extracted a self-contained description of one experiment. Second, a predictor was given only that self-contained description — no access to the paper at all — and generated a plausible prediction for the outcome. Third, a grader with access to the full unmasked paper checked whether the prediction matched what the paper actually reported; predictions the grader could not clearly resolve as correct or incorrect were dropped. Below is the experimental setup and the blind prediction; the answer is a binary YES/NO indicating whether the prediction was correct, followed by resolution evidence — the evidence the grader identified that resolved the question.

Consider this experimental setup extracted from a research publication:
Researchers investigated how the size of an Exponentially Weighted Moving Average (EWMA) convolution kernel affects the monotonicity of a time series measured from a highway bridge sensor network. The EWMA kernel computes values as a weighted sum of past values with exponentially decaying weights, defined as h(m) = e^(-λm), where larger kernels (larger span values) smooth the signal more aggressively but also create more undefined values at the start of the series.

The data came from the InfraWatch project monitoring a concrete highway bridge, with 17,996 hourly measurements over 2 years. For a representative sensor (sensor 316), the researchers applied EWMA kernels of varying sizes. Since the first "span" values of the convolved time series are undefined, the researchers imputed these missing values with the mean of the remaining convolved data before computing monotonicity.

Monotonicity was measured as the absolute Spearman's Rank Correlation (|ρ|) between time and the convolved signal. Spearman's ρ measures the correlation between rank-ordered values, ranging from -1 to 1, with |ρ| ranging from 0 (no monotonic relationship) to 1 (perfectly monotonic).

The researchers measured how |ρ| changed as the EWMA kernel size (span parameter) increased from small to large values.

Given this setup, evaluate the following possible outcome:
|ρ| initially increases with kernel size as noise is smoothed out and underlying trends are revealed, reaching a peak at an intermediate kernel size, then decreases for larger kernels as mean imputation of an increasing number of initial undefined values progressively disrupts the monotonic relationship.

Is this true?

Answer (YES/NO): YES